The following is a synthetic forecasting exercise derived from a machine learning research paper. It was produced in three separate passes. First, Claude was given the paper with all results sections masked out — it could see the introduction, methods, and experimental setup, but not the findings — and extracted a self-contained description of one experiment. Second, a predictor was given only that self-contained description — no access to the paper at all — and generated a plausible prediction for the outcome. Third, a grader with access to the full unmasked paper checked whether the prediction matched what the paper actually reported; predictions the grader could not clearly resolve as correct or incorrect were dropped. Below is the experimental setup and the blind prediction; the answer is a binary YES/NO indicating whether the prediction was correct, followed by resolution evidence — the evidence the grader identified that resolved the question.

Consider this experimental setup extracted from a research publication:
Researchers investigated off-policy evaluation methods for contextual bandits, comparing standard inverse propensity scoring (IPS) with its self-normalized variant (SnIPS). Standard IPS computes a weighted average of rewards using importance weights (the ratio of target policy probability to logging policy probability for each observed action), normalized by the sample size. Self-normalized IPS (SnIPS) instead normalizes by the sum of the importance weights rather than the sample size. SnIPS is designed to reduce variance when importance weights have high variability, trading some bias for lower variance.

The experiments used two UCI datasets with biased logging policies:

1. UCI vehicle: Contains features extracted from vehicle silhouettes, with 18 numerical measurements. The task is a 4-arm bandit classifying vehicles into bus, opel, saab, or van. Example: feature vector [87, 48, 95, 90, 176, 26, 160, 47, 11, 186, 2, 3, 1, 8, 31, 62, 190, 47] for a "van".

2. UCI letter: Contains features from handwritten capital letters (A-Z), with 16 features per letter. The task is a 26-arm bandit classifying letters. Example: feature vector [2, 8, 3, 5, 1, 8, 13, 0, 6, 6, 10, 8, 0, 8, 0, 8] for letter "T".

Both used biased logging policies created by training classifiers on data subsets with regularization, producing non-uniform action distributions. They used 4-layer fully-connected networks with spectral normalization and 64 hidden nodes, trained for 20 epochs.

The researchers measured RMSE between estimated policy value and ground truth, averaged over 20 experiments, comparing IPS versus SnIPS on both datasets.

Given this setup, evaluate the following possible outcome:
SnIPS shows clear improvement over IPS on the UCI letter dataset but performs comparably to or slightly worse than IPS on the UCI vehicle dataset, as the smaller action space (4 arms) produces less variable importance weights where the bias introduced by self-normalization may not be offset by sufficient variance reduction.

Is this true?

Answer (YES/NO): NO